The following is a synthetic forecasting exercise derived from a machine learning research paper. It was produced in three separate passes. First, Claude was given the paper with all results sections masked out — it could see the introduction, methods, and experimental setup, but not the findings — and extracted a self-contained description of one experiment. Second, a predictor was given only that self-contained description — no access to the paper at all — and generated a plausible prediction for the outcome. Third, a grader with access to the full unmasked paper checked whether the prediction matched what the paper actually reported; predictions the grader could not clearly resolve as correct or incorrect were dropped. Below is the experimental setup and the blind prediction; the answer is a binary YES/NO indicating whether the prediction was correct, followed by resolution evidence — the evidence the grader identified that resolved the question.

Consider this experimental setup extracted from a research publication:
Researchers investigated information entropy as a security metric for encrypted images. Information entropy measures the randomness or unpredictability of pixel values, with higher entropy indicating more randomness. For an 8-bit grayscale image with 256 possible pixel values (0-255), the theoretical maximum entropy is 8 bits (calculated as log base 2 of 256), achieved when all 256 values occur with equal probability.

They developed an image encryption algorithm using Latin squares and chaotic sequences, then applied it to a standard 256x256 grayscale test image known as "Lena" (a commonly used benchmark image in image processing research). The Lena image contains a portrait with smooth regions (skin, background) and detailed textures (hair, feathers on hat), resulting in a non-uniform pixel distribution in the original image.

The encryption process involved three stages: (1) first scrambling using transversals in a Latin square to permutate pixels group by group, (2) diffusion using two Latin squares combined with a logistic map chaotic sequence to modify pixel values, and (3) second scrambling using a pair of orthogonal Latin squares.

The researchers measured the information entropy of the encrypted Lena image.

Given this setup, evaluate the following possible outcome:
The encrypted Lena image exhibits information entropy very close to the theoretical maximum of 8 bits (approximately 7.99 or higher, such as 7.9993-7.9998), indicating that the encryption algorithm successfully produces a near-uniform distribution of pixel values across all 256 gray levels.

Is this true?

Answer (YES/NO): YES